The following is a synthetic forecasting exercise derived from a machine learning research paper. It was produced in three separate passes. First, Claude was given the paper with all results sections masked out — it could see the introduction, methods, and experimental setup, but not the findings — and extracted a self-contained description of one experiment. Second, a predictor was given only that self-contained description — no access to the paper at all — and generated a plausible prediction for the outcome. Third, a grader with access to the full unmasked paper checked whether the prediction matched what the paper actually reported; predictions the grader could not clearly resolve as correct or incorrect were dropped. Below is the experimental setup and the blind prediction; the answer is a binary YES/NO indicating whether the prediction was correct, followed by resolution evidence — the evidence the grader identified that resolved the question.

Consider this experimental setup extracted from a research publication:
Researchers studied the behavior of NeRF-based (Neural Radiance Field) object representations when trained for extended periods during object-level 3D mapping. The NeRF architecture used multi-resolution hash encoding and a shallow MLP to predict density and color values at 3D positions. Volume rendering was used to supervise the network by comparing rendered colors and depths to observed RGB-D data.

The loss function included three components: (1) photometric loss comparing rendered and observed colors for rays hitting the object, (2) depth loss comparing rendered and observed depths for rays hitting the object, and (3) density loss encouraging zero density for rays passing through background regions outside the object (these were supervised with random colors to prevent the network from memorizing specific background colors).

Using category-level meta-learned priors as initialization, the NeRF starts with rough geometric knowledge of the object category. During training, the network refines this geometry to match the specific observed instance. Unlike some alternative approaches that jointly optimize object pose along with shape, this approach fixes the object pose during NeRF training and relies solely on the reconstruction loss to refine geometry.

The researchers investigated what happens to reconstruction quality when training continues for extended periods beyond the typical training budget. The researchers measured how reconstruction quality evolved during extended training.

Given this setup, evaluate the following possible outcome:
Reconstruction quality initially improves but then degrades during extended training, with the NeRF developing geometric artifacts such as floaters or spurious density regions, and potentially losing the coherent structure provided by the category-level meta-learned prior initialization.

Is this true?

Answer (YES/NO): YES